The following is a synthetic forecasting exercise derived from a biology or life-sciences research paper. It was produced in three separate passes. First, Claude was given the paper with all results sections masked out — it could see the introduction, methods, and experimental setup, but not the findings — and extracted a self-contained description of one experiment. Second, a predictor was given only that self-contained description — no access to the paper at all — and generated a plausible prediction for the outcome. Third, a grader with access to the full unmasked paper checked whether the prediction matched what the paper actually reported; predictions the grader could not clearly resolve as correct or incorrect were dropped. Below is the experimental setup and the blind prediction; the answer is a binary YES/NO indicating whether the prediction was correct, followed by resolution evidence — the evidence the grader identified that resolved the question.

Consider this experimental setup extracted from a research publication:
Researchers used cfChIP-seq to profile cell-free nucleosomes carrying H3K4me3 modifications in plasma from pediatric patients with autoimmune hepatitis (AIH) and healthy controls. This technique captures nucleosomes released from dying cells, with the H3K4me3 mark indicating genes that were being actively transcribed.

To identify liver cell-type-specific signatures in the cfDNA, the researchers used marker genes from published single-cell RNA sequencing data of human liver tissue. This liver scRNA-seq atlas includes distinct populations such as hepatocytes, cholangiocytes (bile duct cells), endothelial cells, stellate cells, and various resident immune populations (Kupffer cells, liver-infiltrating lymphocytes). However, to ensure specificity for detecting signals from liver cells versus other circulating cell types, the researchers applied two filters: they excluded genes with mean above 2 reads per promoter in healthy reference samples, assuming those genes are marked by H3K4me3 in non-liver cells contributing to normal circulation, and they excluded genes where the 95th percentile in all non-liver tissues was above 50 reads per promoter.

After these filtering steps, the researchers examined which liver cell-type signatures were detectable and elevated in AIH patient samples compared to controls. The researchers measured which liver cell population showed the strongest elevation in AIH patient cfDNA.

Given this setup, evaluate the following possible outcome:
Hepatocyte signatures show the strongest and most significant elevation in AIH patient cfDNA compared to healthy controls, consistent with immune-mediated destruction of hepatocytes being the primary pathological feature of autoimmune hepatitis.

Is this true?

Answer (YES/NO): YES